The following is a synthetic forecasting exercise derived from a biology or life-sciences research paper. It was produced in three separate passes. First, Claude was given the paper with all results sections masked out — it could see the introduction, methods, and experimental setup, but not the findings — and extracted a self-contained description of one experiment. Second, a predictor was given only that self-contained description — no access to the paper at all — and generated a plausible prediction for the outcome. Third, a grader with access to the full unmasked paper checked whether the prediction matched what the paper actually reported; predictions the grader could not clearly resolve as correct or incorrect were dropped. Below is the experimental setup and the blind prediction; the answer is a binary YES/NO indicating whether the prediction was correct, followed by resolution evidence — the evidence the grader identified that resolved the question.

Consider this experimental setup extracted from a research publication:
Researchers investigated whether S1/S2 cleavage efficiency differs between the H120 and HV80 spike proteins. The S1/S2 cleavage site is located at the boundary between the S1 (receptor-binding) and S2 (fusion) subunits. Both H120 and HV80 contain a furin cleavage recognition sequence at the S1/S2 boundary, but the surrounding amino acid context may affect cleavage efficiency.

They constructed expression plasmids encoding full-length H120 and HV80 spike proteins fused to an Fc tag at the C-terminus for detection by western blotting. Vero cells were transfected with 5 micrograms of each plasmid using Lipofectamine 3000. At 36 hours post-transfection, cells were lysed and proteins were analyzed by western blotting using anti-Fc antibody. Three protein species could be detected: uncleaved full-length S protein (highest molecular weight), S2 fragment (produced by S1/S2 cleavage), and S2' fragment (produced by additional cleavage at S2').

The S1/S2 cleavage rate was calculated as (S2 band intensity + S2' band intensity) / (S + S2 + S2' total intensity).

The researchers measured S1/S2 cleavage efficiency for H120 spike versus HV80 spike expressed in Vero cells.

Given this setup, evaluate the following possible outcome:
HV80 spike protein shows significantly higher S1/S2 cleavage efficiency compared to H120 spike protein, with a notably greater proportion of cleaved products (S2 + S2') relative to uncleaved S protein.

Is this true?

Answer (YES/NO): YES